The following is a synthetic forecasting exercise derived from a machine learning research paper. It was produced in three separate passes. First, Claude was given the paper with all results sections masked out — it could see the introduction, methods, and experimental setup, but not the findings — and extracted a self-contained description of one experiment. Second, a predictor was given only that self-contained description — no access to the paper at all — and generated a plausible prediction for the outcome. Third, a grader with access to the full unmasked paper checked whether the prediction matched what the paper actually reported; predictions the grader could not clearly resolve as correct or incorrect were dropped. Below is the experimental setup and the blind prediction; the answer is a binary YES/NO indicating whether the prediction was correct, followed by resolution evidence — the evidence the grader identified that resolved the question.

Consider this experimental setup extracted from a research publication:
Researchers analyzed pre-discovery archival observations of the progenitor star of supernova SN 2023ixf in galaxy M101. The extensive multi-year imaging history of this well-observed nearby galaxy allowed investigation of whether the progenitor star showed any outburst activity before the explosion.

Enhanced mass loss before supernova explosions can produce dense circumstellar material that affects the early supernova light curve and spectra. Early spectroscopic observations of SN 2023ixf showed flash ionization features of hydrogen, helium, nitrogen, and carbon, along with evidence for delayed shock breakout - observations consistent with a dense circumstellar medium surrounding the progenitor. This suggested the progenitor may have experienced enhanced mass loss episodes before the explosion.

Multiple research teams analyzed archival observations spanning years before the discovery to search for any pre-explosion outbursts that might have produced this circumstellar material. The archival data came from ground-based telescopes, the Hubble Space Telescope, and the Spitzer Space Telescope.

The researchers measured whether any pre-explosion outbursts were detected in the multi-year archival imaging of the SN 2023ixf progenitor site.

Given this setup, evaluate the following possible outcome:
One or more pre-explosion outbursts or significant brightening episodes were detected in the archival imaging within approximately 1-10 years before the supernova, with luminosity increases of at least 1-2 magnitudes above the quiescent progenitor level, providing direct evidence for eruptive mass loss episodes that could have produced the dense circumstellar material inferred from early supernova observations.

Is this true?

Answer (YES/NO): NO